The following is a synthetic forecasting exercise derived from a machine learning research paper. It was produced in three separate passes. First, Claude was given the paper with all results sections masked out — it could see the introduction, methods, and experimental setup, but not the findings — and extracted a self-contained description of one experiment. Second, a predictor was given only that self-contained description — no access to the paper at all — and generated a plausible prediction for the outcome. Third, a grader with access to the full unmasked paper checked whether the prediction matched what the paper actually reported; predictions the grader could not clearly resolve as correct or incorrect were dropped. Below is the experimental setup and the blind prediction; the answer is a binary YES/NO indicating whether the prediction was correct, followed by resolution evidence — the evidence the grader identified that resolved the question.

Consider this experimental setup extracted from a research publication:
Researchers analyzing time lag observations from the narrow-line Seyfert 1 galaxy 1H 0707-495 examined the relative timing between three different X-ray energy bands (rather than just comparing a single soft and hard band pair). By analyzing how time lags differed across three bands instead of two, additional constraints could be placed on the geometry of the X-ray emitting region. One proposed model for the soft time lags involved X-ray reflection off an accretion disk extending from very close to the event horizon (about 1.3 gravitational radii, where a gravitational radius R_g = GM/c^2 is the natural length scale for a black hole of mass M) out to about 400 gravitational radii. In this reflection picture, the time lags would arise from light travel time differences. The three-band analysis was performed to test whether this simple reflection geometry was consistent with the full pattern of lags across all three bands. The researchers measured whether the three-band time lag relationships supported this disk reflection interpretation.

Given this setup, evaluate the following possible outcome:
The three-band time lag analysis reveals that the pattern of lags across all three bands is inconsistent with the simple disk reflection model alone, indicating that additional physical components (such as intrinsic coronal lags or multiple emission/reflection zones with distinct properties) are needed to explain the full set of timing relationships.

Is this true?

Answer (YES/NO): YES